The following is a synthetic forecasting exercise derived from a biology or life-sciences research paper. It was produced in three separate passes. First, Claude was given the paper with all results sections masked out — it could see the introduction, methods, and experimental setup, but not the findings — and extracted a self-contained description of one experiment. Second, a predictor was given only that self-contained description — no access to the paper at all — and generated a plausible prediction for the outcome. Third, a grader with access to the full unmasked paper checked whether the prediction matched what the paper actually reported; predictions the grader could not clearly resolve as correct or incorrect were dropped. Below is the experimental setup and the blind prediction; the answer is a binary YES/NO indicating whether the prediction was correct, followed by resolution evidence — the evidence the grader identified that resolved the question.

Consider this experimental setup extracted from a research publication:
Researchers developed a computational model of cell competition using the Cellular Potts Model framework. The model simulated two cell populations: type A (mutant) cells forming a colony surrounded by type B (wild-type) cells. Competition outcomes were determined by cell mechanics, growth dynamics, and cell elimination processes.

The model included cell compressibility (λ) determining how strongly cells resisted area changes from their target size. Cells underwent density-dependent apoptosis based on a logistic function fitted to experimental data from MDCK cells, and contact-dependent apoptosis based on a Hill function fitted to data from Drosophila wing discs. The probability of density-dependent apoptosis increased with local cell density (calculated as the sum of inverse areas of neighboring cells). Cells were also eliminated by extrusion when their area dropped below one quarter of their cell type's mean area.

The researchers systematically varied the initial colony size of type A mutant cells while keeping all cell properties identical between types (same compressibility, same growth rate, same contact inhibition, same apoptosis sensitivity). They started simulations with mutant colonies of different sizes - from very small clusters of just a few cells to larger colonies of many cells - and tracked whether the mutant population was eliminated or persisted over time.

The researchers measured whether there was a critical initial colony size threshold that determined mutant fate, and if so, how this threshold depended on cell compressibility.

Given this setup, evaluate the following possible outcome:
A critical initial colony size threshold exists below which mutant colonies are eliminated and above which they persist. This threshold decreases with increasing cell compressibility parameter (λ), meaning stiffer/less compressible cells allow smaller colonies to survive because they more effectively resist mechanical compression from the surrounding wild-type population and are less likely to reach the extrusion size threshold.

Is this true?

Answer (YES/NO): YES